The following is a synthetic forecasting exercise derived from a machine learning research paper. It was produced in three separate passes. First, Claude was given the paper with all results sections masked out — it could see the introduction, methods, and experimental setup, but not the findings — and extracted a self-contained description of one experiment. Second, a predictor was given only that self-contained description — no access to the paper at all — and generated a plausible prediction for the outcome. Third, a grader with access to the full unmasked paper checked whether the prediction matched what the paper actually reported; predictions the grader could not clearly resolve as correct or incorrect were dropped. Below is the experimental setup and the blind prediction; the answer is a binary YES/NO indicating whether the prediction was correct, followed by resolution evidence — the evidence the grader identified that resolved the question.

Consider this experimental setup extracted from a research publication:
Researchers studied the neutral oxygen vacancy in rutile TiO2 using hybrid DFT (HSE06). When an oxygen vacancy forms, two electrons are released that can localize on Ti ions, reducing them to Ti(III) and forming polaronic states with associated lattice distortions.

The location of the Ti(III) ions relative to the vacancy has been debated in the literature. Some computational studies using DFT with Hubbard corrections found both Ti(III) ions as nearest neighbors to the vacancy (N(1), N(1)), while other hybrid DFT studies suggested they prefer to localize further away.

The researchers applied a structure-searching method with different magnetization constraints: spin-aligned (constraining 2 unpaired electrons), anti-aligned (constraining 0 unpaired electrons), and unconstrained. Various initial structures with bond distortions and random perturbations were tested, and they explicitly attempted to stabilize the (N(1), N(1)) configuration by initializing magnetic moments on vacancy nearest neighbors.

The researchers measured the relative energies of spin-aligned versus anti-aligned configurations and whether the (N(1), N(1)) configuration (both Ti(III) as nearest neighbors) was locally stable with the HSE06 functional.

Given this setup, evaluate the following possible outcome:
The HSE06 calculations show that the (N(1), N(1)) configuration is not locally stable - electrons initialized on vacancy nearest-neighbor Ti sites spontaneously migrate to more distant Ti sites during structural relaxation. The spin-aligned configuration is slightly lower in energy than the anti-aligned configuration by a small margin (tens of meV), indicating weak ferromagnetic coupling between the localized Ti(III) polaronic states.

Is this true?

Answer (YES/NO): NO